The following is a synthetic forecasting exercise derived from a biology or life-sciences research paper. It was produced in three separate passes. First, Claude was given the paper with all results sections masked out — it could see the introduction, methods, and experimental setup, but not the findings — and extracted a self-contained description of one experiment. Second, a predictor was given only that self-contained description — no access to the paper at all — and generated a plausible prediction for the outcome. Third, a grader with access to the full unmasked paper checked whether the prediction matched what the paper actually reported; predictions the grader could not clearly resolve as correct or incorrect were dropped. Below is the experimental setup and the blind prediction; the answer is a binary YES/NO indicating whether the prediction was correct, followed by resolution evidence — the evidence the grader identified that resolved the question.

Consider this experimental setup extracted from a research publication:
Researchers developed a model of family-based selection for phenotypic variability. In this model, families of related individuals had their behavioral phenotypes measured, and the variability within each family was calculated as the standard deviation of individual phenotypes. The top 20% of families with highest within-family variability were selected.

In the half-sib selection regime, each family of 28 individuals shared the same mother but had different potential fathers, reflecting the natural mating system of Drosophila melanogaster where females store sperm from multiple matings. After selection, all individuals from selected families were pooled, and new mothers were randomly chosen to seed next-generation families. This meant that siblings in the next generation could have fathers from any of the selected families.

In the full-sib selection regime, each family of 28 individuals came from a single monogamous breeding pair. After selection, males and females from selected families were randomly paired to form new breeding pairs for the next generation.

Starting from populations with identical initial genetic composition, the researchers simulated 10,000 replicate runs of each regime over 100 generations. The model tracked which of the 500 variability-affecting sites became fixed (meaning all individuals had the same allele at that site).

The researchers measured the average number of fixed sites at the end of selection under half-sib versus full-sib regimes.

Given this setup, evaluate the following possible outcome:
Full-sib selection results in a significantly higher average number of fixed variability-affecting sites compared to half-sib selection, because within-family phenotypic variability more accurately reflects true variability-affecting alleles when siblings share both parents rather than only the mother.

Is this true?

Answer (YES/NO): NO